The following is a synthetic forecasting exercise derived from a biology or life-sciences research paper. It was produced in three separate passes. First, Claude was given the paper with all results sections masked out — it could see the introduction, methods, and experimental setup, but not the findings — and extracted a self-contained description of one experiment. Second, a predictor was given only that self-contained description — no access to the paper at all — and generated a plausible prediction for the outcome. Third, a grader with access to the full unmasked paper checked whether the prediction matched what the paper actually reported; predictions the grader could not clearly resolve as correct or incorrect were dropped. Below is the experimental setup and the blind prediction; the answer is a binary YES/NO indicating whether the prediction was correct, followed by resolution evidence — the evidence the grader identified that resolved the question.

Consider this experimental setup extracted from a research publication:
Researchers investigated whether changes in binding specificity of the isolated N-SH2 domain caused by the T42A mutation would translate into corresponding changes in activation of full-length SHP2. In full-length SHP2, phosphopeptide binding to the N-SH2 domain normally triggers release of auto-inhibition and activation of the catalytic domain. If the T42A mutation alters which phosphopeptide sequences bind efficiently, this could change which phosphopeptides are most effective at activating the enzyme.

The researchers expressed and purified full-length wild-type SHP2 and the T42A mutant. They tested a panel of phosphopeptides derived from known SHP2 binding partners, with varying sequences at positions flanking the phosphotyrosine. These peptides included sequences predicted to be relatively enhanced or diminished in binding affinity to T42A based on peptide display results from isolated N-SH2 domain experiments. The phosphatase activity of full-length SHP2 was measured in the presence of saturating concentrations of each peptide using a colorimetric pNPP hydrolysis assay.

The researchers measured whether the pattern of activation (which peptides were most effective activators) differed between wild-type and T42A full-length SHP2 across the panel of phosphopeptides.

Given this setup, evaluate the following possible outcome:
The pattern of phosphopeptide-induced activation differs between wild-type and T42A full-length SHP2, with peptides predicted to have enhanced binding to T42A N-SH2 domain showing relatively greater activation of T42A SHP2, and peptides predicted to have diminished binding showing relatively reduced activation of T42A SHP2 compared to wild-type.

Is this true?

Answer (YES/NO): YES